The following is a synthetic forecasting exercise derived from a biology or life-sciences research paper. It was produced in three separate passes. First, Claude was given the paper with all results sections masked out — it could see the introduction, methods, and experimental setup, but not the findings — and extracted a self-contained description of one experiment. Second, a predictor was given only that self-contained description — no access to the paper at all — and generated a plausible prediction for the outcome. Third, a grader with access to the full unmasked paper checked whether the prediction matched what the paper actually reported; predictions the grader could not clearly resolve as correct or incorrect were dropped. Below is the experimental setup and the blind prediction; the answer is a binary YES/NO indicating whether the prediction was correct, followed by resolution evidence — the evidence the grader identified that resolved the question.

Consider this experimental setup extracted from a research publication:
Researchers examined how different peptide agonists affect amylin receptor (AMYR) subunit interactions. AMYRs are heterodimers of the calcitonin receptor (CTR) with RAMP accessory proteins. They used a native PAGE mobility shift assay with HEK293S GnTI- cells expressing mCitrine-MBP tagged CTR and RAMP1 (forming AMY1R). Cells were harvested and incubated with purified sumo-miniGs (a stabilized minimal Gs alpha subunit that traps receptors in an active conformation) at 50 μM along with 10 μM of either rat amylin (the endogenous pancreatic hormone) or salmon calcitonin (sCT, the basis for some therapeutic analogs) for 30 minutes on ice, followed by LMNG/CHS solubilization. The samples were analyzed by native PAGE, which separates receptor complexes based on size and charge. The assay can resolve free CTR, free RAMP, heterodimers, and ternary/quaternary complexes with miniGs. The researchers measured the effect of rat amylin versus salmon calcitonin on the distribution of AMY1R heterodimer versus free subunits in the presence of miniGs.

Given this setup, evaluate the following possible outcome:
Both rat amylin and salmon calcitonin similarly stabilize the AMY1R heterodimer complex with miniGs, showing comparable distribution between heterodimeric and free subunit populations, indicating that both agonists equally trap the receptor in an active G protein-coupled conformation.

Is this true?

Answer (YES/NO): NO